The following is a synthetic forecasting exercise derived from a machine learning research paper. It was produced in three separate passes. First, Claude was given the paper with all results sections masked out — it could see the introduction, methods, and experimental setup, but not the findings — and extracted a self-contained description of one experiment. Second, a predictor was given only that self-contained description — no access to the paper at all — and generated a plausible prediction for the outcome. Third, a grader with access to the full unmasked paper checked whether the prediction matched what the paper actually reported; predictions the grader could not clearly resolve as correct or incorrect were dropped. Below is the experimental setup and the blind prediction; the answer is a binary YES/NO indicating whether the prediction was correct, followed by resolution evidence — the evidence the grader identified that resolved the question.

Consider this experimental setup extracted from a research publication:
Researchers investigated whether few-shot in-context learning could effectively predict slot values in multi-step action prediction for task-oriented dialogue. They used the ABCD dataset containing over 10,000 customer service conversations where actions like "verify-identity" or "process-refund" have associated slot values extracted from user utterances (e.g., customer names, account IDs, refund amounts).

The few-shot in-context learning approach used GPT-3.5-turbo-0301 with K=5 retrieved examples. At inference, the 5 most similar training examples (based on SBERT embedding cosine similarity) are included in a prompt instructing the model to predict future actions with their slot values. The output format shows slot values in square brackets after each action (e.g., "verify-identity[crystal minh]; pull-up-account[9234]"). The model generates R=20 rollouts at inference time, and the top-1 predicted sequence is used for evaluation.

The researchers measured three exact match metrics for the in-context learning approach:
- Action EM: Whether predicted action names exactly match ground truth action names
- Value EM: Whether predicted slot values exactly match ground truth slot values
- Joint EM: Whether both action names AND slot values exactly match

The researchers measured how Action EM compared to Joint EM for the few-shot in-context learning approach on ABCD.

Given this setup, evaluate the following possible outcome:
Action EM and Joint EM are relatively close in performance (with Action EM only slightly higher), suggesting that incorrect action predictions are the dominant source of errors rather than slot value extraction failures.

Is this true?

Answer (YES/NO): NO